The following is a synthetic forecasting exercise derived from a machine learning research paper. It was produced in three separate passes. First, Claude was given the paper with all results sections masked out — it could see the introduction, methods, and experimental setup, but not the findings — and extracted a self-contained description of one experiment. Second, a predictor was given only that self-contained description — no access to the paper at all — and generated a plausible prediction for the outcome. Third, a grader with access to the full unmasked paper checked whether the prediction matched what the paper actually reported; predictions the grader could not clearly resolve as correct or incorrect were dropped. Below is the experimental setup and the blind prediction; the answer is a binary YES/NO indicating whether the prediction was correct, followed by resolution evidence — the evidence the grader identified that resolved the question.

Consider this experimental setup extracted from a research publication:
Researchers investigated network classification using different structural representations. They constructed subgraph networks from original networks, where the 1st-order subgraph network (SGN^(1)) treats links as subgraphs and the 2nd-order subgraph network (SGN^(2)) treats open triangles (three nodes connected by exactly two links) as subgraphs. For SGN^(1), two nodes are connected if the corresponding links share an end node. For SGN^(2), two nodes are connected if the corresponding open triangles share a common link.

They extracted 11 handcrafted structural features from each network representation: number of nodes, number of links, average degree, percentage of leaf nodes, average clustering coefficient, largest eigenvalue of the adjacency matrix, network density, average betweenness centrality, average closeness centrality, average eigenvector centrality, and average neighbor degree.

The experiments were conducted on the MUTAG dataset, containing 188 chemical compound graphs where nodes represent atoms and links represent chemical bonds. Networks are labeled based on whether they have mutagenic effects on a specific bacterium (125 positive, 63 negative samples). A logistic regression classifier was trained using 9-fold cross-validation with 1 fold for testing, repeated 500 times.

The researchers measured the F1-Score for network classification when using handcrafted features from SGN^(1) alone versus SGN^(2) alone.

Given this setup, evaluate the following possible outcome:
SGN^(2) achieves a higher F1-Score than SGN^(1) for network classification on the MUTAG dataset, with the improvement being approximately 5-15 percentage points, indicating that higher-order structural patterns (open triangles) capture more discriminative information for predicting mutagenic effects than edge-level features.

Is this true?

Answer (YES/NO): NO